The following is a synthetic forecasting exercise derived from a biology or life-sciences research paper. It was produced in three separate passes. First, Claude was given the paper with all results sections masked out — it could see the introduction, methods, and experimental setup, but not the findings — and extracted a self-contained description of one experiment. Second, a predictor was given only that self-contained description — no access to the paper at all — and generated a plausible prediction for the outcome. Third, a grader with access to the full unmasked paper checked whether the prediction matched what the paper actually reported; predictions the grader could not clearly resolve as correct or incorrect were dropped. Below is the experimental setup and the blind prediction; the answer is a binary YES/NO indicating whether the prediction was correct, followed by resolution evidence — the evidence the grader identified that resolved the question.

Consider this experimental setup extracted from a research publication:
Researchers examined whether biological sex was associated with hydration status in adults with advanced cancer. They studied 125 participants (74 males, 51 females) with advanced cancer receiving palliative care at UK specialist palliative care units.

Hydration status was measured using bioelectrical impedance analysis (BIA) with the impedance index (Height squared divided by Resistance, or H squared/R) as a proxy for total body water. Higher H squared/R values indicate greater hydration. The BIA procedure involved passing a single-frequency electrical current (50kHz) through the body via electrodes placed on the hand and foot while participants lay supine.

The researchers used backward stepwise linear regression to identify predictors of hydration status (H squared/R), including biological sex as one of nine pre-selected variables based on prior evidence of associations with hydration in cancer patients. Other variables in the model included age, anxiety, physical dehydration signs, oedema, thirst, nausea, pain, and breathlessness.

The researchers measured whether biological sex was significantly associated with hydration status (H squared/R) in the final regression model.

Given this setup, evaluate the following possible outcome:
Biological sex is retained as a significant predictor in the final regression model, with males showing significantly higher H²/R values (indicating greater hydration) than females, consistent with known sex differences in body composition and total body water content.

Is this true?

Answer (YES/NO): YES